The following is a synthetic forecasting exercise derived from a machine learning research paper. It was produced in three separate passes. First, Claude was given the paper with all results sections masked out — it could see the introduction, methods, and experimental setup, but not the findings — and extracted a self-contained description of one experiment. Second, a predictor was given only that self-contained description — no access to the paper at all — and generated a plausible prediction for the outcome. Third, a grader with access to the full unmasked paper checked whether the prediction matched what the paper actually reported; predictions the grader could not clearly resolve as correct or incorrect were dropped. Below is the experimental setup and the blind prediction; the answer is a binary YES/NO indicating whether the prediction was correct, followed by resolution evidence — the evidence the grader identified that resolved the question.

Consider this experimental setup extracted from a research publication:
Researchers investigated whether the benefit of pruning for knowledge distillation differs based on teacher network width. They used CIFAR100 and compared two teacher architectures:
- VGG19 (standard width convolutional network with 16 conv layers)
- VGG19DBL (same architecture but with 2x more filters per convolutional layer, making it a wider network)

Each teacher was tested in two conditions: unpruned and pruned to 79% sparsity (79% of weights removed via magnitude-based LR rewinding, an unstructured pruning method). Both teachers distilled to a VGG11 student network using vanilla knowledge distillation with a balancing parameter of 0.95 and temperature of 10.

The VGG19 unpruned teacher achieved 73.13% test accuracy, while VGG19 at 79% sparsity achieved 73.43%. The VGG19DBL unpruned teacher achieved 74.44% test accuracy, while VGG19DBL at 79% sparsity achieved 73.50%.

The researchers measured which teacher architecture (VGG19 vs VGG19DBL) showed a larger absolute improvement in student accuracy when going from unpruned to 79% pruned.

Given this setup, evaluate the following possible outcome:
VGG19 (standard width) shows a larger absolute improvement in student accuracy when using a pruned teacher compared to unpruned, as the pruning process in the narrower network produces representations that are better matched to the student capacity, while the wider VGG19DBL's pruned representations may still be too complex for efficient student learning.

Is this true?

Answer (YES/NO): NO